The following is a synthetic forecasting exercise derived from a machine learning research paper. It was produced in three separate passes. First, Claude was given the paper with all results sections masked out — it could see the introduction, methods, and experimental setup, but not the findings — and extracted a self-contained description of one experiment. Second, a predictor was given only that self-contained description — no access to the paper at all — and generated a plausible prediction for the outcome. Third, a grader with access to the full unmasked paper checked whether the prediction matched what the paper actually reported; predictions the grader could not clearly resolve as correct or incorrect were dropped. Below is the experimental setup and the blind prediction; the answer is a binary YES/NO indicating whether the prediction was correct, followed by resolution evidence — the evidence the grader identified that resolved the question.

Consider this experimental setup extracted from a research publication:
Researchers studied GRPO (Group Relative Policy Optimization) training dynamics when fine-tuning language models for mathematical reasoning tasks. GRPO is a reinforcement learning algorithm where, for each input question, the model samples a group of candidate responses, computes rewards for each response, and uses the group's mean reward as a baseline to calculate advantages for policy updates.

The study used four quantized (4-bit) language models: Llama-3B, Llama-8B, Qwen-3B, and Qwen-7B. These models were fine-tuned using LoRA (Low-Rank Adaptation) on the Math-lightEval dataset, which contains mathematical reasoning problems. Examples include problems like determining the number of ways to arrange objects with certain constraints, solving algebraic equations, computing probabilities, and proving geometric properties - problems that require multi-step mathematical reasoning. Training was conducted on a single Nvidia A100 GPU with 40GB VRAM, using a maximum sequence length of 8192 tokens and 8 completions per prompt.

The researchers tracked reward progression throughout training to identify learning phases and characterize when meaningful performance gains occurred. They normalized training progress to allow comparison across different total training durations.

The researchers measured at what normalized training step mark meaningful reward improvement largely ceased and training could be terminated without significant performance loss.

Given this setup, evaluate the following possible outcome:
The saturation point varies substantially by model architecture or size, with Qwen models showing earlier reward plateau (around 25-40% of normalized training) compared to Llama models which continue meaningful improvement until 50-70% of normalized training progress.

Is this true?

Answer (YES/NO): NO